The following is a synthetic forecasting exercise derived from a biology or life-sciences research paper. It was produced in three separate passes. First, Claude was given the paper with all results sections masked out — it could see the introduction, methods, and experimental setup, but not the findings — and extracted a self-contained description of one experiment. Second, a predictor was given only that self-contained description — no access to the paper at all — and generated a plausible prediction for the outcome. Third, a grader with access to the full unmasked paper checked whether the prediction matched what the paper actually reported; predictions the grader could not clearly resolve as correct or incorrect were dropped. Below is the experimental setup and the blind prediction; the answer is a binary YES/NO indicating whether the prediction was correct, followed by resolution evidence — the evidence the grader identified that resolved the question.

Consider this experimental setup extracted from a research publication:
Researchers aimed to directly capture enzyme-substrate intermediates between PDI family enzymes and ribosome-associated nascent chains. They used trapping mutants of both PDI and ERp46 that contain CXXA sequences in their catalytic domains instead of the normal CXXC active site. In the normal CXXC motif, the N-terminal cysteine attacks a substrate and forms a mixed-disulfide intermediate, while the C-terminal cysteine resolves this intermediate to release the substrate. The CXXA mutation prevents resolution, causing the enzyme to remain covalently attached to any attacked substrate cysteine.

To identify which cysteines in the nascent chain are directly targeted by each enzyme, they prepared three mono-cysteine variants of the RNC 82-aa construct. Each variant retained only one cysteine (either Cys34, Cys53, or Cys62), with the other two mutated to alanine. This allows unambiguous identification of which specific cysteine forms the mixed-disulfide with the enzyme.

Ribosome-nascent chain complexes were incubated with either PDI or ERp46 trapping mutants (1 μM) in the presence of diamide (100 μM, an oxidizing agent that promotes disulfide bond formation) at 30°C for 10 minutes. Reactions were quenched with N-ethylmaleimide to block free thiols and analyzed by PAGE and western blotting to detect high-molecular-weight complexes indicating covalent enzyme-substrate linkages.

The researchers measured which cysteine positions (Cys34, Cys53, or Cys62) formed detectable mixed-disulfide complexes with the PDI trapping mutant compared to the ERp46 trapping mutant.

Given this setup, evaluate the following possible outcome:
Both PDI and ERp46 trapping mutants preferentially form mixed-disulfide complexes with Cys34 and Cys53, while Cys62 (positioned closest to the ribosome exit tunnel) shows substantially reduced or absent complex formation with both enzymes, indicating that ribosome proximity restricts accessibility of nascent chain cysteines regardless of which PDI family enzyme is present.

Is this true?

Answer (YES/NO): YES